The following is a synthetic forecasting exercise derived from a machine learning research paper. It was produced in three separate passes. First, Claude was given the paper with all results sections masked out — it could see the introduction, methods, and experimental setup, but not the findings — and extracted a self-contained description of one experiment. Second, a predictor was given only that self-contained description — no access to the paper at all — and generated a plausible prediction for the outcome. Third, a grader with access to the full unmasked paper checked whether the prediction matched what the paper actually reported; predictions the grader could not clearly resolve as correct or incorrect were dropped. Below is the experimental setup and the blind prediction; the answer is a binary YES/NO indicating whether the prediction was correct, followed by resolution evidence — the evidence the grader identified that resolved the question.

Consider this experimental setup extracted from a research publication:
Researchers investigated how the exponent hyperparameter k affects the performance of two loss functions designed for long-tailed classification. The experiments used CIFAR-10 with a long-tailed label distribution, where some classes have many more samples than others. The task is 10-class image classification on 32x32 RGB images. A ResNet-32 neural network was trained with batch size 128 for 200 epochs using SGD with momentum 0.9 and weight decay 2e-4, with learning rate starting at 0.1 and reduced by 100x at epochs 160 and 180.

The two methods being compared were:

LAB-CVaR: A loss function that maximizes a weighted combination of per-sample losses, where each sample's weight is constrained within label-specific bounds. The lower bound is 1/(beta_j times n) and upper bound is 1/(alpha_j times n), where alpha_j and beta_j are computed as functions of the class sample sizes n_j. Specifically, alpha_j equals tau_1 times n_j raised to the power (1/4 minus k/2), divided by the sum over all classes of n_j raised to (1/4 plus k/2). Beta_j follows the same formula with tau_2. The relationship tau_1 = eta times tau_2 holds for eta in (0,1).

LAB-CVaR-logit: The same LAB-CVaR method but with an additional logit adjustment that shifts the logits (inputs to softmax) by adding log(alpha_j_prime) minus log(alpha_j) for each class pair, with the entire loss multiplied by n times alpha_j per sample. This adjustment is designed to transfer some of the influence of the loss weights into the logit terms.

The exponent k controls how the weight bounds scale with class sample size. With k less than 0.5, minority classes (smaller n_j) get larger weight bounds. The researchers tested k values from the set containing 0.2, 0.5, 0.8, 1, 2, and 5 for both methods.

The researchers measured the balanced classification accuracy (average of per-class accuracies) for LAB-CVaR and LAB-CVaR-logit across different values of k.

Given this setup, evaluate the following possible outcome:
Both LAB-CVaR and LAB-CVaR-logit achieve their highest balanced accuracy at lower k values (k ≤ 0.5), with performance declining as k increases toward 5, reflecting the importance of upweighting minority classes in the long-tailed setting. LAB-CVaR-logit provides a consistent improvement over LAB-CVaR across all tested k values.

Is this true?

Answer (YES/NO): NO